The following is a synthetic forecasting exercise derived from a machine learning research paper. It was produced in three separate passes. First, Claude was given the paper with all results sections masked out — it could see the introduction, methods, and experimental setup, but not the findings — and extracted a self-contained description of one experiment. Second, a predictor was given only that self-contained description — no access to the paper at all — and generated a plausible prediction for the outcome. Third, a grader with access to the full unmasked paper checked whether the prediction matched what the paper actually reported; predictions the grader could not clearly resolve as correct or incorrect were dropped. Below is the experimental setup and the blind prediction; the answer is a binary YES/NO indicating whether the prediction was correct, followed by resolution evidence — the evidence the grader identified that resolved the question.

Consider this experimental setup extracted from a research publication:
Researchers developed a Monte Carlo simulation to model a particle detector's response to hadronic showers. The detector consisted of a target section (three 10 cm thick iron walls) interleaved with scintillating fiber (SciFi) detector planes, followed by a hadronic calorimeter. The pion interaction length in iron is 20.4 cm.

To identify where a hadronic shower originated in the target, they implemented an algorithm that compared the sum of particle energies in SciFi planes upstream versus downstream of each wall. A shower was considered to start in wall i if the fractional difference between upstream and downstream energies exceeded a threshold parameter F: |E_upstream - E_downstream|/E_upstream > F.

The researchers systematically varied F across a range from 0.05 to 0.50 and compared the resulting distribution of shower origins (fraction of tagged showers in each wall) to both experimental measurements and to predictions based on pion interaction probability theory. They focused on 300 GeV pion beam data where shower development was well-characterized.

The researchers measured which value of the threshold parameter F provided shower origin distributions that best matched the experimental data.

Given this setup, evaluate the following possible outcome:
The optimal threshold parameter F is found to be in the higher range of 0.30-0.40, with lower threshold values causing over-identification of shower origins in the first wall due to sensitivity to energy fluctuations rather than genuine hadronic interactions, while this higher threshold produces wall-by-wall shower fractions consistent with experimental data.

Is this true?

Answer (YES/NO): NO